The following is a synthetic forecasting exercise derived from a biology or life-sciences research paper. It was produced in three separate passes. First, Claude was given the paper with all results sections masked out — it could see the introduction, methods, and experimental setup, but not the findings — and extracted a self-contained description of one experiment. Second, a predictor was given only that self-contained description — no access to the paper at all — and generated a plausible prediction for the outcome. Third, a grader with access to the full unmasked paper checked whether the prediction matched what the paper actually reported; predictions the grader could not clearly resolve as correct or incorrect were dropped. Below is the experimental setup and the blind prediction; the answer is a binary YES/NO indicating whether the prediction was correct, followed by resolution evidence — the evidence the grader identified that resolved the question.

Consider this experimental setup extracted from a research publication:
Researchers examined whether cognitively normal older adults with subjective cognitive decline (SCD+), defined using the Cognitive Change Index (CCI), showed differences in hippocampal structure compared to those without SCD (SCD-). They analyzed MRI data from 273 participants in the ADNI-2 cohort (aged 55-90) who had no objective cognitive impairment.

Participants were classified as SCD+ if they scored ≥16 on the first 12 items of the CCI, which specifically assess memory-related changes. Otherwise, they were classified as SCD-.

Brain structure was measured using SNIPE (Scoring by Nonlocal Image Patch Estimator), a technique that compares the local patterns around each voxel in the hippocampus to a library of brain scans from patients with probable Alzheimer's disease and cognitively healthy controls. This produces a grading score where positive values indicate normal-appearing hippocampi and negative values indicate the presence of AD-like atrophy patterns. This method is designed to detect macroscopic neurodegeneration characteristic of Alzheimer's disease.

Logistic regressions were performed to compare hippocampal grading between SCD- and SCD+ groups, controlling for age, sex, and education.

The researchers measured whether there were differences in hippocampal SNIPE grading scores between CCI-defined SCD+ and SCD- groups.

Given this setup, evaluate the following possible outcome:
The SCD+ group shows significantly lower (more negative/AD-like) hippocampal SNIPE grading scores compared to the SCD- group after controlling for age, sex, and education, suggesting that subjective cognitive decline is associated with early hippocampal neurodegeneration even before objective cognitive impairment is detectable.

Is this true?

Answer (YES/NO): YES